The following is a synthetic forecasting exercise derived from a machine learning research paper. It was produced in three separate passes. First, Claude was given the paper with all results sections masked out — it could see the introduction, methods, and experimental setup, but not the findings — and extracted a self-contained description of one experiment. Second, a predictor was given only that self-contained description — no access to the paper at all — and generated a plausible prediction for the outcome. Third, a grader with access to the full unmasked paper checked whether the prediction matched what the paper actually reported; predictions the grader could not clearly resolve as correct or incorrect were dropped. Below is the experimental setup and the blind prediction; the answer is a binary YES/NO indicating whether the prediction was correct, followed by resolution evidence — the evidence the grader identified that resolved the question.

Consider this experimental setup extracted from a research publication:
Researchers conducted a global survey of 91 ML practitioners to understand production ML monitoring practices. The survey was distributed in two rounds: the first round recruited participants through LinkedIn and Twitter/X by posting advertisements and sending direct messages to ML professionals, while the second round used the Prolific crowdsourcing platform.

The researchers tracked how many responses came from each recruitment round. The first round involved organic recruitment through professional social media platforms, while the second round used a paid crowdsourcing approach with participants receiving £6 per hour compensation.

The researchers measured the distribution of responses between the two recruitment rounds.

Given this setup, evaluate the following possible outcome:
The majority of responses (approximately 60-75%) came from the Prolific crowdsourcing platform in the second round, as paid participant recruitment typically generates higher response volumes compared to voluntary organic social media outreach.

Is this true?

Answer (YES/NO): NO